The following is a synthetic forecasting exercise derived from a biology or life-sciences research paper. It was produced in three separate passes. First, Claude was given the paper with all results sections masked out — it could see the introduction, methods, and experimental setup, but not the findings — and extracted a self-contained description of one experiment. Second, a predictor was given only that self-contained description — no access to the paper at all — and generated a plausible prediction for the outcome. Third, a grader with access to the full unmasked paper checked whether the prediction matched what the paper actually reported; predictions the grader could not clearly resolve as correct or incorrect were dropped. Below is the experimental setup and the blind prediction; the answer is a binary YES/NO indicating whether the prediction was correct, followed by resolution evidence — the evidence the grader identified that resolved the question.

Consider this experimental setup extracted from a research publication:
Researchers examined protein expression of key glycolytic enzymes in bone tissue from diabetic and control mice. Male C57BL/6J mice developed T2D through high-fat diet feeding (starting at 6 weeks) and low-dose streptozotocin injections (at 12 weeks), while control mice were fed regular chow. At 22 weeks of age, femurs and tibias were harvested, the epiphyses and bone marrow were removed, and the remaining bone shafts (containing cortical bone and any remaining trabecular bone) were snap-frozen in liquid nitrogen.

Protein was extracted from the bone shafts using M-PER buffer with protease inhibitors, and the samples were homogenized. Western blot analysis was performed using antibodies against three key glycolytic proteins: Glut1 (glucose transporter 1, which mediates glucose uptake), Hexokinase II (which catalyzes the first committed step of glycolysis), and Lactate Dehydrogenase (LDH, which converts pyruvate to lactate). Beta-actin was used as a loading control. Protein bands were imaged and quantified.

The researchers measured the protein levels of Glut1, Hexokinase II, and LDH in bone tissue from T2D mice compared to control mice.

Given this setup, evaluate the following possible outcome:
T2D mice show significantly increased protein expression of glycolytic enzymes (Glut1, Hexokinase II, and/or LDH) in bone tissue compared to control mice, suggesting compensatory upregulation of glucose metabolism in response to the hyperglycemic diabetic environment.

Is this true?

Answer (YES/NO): NO